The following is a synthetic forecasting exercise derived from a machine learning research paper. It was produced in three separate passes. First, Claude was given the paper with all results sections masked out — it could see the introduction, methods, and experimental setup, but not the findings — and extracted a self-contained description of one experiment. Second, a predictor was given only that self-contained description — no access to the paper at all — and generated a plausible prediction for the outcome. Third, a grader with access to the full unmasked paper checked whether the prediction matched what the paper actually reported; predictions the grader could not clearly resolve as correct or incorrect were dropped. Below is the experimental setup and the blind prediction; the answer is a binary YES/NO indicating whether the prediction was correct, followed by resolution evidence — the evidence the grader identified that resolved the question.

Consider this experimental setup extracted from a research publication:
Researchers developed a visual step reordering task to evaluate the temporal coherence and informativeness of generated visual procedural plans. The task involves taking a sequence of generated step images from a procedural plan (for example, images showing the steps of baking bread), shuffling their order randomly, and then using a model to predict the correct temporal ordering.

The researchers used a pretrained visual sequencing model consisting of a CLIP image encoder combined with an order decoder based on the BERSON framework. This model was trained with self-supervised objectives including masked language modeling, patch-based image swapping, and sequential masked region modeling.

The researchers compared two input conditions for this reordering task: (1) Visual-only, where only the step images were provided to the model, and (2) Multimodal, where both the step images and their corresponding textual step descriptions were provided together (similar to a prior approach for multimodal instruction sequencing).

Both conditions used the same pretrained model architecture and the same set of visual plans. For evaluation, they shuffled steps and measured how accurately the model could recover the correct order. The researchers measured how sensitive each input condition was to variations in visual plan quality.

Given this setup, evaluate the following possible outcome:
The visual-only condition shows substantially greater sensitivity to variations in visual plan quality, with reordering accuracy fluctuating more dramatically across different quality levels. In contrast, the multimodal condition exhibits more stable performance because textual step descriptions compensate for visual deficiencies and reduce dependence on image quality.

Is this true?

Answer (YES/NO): YES